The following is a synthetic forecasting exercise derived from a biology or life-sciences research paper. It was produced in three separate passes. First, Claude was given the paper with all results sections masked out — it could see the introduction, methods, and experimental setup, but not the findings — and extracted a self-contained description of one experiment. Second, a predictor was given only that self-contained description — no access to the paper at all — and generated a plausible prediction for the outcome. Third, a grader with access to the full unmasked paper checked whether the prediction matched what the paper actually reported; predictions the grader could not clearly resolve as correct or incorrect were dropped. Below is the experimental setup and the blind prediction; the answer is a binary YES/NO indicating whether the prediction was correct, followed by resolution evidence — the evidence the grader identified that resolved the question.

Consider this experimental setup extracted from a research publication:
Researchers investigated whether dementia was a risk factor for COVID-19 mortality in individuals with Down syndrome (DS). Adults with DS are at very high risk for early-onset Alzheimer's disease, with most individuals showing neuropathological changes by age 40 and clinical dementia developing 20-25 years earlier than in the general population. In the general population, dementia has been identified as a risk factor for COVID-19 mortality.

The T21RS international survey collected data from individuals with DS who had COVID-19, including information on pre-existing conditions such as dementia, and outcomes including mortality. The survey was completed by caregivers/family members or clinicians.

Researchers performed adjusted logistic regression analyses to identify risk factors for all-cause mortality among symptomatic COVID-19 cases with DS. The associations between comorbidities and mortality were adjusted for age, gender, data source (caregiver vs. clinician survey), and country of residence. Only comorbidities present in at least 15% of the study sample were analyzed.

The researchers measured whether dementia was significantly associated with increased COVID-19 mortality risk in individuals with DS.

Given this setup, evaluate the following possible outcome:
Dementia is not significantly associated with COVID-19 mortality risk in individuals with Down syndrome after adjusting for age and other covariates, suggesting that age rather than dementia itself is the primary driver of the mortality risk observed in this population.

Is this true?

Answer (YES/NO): NO